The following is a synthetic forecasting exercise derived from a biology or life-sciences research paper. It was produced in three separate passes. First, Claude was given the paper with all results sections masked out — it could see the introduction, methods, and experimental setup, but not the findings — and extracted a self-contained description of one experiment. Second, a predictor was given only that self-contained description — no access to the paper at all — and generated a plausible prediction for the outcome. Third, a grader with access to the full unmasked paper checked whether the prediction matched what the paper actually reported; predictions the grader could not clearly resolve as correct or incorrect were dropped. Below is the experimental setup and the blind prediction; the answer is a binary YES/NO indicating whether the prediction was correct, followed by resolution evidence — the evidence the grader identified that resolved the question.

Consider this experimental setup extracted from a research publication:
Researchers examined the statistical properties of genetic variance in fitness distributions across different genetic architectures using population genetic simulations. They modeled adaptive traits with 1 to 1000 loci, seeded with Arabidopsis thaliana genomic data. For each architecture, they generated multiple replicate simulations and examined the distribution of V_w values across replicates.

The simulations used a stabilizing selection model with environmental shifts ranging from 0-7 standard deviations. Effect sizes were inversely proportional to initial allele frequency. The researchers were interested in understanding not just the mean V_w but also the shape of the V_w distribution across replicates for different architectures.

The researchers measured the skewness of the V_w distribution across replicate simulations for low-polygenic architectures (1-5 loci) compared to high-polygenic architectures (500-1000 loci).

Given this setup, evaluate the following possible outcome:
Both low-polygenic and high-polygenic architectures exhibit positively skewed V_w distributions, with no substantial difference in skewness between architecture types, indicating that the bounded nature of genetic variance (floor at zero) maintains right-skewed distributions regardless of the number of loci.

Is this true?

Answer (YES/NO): NO